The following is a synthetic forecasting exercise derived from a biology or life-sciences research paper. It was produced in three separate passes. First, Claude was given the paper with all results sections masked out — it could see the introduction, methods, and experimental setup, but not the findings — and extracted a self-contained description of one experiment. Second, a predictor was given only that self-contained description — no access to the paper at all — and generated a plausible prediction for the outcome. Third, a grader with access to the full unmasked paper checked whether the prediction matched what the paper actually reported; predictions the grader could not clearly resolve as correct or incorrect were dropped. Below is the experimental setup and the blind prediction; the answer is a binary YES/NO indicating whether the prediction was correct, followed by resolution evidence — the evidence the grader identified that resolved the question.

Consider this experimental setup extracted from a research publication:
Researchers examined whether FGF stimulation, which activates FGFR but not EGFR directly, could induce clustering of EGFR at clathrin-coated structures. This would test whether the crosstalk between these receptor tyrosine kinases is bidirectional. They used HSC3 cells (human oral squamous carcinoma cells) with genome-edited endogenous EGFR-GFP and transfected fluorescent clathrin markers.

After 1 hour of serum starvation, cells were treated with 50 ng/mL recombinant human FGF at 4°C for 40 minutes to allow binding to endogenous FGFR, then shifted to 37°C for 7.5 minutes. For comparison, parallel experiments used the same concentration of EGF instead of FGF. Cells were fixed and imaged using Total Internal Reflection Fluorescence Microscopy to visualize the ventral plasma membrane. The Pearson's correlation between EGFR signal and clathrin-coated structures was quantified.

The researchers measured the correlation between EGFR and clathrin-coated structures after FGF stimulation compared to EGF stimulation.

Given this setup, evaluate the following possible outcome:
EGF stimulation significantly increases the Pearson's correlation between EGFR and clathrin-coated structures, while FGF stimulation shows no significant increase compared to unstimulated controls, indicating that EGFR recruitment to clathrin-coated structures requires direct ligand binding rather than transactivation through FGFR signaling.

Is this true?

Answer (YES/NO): NO